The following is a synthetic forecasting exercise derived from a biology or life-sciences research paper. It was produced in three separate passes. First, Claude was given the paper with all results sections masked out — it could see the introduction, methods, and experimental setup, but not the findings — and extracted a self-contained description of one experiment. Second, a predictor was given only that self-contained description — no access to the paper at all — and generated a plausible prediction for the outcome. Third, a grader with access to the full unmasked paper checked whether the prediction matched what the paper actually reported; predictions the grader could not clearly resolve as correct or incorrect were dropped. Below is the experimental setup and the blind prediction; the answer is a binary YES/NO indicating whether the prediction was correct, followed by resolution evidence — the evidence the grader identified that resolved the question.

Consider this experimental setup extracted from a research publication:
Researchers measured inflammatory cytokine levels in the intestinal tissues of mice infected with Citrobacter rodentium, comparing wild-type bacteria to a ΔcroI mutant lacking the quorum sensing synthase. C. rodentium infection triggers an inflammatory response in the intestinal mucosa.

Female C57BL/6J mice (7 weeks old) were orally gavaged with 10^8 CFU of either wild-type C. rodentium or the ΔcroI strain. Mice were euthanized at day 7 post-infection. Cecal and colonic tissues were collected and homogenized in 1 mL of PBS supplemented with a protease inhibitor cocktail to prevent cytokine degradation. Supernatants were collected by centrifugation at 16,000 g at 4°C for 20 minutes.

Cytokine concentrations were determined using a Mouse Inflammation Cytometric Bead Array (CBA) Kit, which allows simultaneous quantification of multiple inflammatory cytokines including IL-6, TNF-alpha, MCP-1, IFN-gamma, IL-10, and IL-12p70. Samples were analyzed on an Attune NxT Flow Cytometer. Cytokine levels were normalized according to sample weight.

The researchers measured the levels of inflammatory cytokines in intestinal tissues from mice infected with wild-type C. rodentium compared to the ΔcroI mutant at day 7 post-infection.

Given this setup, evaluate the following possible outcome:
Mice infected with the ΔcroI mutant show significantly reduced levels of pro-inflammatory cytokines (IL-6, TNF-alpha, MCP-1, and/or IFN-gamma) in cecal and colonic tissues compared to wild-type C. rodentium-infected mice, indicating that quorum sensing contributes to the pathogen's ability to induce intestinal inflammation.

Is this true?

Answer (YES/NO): NO